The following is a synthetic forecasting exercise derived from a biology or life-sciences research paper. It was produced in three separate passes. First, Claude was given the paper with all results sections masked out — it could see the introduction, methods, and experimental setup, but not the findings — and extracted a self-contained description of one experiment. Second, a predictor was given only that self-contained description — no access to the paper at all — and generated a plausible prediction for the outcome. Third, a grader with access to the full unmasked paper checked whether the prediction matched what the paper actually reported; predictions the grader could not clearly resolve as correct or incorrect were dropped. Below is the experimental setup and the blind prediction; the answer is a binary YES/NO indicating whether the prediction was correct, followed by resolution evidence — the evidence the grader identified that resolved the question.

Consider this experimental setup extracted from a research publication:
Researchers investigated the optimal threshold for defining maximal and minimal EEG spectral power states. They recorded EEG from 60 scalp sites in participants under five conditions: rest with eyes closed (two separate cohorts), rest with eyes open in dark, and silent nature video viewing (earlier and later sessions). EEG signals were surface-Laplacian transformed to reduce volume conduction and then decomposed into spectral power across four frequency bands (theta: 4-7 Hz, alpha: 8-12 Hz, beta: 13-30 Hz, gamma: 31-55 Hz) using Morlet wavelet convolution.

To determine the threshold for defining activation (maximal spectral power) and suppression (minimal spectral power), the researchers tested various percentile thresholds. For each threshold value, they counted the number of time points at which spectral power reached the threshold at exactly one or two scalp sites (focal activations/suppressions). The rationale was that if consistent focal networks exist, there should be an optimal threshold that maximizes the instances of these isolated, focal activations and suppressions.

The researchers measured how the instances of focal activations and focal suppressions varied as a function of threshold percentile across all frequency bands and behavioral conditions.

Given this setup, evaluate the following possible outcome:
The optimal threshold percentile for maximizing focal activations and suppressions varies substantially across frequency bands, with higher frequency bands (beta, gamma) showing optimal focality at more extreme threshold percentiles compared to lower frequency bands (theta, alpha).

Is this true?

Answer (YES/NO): NO